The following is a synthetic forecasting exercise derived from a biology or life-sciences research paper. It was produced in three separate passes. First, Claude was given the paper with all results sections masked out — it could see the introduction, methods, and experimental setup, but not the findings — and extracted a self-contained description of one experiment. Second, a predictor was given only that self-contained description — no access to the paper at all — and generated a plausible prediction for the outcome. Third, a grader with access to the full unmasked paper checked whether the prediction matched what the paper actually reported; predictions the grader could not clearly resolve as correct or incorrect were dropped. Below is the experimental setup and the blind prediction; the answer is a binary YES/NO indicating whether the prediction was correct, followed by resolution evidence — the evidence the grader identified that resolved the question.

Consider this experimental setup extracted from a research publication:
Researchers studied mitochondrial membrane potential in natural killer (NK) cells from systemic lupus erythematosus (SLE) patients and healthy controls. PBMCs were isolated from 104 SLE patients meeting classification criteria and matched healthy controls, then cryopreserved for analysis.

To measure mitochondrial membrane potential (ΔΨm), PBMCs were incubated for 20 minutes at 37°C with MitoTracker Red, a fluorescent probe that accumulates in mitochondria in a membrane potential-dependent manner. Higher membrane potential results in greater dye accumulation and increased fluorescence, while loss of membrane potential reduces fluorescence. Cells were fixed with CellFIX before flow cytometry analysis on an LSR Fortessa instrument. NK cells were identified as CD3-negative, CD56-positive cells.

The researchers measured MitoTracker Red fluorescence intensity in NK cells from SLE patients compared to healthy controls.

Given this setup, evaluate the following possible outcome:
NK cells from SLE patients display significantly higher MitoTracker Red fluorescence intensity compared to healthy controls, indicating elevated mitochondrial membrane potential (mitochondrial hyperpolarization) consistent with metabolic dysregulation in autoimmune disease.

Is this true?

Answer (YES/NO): YES